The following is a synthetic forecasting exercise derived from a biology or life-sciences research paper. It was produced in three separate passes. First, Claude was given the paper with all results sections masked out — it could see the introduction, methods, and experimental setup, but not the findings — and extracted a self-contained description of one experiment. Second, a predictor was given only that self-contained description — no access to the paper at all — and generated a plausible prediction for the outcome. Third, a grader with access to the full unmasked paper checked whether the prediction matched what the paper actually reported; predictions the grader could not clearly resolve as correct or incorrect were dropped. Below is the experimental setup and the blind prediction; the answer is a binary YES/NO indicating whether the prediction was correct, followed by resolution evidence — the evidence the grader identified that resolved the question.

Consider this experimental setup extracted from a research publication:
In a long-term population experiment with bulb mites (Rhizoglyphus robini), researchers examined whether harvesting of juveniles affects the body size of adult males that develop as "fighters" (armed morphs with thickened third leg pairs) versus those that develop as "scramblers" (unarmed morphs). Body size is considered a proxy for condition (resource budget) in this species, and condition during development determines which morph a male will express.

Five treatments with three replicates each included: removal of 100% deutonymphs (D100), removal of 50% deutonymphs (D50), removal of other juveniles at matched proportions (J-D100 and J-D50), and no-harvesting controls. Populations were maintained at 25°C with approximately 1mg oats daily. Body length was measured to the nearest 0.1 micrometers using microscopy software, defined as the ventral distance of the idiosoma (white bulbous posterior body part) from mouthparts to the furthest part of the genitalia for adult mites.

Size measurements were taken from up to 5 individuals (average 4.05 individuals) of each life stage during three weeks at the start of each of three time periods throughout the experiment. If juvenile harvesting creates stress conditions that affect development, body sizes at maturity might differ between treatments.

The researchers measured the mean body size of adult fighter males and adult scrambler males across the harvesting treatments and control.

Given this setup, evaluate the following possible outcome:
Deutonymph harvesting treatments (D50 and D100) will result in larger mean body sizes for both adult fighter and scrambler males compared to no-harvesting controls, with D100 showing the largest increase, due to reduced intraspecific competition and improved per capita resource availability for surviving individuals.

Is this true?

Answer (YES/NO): NO